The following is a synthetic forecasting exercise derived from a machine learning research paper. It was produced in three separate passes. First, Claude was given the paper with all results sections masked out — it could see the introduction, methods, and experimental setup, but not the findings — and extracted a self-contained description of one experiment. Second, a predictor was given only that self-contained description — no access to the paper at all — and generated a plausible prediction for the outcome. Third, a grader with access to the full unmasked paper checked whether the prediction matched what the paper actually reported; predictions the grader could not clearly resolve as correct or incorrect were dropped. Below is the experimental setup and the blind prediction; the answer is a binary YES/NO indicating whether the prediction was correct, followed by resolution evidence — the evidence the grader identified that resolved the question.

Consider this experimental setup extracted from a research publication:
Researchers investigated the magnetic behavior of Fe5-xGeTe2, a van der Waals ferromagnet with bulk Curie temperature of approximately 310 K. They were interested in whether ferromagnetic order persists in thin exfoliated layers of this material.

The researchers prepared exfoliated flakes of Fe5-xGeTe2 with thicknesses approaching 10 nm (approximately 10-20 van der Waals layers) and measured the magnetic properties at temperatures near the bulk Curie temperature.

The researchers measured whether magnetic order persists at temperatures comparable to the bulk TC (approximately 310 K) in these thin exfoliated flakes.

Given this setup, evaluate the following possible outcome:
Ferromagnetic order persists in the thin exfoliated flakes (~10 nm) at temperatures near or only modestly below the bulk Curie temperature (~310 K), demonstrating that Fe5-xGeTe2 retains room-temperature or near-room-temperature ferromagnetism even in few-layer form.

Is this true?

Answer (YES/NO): YES